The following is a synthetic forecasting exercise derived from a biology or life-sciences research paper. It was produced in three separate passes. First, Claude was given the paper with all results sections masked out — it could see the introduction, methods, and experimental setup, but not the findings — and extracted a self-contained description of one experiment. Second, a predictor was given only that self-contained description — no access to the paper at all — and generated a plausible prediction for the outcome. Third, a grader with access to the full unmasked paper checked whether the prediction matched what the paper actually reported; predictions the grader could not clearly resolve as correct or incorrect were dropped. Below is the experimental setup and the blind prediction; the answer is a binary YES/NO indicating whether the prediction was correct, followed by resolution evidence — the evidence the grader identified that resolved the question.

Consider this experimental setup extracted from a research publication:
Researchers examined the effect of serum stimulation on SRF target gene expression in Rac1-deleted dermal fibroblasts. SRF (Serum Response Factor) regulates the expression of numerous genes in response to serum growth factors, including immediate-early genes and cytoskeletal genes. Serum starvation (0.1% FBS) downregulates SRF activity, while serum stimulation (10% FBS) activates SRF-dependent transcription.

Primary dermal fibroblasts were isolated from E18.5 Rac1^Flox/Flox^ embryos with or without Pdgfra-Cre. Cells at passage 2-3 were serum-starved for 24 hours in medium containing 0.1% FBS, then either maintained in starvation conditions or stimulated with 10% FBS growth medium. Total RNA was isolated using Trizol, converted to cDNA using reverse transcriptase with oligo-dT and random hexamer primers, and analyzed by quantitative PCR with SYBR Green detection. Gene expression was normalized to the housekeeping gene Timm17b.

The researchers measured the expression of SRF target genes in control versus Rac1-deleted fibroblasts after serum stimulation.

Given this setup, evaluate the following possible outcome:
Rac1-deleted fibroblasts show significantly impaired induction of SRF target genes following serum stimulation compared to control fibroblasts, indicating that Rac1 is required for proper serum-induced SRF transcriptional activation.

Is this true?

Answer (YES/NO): YES